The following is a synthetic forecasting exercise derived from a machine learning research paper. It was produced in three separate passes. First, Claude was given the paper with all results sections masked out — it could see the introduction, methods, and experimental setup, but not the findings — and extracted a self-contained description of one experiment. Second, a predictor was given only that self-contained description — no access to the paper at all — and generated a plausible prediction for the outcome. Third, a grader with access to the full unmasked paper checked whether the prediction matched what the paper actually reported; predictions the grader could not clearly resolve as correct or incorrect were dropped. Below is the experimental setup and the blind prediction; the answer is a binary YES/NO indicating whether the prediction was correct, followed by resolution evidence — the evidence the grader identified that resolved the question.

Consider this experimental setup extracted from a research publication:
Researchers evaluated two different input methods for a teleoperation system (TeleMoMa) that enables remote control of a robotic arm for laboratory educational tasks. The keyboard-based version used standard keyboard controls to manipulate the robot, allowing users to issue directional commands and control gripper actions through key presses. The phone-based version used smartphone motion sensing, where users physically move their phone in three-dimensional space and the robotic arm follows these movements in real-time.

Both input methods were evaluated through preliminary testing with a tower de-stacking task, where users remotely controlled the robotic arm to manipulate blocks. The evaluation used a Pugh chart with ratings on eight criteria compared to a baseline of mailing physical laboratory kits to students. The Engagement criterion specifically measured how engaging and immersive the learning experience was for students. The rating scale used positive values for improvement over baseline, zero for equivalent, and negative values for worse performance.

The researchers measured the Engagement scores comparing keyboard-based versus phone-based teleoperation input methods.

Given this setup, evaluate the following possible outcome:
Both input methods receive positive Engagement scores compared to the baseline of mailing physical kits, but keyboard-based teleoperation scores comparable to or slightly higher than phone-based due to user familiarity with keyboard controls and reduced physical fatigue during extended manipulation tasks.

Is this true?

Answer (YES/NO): NO